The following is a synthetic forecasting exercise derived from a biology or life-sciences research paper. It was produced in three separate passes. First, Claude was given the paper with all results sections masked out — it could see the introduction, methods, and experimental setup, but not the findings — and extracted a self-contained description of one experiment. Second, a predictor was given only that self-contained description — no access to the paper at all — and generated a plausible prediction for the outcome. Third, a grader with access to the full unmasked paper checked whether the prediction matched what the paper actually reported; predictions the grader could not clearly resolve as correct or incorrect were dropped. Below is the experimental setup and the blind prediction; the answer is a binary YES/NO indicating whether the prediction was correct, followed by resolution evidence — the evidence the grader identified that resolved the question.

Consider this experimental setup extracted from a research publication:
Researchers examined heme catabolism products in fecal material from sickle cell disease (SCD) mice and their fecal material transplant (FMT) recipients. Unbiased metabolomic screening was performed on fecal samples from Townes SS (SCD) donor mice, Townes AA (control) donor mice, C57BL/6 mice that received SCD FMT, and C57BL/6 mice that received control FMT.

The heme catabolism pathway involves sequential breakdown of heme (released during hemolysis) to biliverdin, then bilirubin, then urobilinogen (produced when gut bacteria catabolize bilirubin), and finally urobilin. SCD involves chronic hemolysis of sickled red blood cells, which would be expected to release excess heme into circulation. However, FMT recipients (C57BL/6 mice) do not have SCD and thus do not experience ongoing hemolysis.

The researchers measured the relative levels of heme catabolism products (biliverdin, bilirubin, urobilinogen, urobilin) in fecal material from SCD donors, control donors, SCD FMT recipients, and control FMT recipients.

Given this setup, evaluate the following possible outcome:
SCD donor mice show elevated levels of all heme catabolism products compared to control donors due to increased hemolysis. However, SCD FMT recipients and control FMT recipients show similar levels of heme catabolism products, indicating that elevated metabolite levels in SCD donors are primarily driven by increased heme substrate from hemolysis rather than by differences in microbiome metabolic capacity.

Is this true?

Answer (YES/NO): YES